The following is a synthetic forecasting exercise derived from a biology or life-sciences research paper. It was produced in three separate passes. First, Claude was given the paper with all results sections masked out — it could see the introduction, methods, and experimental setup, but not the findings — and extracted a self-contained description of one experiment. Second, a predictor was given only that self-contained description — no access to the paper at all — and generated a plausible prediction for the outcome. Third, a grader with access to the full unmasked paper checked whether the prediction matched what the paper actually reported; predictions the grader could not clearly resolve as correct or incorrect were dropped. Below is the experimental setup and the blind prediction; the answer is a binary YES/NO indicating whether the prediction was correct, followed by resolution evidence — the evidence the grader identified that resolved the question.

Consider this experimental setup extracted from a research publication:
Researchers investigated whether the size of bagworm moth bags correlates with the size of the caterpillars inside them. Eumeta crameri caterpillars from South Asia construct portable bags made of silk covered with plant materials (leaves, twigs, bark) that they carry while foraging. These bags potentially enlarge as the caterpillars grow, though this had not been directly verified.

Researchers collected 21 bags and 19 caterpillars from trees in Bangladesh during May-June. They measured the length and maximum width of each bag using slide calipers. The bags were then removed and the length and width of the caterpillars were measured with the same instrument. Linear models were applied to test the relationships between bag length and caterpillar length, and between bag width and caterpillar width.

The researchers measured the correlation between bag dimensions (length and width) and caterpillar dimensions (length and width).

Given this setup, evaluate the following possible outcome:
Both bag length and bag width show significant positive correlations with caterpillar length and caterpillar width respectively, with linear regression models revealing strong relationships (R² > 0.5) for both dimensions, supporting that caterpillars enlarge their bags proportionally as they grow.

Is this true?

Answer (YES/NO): YES